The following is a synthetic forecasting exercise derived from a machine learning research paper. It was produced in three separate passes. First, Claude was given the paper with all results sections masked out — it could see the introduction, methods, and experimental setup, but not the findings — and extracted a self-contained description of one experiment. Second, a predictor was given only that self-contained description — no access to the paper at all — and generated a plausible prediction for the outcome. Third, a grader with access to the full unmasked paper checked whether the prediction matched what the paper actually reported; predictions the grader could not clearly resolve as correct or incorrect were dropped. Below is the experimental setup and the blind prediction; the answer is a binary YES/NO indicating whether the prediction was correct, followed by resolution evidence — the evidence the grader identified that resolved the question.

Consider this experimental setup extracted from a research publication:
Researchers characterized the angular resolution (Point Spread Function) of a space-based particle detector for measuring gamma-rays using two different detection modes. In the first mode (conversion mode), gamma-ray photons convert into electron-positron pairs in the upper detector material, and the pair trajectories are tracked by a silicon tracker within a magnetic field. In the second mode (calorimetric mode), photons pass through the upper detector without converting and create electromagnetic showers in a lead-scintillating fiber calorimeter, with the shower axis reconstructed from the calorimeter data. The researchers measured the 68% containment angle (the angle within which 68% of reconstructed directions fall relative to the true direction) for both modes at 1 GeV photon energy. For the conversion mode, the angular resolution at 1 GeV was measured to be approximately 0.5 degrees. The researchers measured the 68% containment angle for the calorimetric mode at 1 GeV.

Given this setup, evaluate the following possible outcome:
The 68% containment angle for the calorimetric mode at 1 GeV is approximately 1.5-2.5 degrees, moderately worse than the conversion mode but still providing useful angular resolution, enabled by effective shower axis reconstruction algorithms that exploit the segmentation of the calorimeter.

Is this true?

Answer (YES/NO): NO